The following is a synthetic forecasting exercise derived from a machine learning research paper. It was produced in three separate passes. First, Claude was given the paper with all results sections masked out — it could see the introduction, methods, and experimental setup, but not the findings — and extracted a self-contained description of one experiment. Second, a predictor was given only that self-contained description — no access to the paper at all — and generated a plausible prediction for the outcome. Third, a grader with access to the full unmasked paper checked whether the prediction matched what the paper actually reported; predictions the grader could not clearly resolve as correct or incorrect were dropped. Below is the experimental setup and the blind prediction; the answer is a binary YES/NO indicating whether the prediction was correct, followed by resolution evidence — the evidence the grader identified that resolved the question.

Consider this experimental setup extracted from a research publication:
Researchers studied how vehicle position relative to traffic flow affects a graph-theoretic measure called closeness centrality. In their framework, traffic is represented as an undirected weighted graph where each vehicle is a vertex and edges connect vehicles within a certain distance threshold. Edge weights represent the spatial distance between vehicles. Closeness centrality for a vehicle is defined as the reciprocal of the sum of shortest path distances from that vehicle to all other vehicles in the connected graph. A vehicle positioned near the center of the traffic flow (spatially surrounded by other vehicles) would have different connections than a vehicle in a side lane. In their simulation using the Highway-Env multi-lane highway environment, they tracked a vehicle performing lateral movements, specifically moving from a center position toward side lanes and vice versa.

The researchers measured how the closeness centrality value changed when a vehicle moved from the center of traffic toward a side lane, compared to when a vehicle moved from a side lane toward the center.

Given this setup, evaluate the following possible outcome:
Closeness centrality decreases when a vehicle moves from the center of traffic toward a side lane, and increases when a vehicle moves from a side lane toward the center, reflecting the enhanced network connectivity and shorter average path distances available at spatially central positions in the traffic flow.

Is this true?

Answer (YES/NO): YES